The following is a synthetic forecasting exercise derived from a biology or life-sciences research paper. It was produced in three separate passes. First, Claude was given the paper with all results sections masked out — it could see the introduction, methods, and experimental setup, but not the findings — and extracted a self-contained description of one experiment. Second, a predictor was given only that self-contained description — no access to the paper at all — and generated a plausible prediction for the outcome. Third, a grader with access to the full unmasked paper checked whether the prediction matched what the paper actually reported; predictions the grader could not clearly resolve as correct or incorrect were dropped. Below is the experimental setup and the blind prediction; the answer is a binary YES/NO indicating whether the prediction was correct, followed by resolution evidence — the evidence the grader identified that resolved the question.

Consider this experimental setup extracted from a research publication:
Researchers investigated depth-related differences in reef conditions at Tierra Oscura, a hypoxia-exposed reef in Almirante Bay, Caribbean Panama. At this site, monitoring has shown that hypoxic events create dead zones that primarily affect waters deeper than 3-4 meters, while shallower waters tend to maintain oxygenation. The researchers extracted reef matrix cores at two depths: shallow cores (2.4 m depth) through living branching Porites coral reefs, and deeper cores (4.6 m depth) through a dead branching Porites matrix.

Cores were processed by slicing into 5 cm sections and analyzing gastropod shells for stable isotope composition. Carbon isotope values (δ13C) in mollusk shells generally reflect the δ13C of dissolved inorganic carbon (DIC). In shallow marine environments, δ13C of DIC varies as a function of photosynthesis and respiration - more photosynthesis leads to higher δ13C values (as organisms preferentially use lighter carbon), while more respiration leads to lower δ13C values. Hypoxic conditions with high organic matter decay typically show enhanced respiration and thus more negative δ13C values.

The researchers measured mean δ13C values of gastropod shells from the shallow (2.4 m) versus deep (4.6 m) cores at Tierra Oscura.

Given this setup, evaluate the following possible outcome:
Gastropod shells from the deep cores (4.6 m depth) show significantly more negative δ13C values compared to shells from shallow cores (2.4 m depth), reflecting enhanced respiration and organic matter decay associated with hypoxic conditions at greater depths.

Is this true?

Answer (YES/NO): NO